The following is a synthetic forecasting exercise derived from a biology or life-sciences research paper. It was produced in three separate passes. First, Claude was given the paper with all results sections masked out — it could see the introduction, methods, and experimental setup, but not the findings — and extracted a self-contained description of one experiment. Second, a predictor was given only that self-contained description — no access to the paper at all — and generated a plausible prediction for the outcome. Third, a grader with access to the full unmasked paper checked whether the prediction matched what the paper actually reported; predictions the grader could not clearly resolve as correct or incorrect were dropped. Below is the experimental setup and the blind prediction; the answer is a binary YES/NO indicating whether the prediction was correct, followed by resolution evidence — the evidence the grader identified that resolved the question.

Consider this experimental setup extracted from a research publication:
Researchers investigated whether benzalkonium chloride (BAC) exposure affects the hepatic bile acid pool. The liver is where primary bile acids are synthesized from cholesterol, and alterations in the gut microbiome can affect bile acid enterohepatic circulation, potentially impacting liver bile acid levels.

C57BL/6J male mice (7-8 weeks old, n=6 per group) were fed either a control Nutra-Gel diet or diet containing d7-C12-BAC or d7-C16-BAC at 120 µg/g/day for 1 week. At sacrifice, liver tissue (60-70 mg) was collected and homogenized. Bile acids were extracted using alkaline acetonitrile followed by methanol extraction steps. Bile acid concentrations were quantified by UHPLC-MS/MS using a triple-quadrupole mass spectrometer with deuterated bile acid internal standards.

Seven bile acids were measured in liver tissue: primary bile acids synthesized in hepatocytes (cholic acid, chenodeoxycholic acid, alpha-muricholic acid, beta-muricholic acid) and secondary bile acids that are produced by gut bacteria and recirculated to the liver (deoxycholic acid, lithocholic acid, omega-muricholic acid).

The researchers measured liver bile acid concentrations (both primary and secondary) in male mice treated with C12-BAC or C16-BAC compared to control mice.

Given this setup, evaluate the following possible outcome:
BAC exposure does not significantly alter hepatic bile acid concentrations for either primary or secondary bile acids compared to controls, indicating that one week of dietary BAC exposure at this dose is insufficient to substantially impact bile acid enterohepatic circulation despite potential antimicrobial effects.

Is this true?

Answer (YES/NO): YES